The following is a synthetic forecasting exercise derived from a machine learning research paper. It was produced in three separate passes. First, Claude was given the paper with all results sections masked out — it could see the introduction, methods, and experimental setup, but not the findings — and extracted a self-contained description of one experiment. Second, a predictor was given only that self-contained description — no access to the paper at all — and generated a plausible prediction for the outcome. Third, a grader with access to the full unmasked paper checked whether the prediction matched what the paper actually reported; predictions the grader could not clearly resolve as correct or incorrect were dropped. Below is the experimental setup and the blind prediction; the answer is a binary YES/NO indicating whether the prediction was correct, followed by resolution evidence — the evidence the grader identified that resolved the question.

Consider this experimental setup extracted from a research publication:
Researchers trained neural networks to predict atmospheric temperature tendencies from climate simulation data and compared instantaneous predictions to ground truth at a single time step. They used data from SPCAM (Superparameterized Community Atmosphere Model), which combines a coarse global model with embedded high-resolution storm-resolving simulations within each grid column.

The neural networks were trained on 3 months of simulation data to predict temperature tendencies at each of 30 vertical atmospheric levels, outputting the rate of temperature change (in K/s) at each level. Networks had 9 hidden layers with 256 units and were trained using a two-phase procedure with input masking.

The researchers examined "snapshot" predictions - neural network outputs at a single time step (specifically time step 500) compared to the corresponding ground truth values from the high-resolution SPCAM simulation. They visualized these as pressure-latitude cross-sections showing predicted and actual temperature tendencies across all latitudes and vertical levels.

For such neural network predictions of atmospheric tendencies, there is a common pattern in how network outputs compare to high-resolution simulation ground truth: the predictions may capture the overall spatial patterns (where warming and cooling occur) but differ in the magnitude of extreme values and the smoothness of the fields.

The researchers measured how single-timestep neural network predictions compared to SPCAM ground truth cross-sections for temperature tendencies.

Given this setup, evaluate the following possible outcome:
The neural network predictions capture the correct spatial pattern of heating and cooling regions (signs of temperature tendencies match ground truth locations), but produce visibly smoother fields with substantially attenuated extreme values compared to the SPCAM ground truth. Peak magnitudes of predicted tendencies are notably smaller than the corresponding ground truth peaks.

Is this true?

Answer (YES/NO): YES